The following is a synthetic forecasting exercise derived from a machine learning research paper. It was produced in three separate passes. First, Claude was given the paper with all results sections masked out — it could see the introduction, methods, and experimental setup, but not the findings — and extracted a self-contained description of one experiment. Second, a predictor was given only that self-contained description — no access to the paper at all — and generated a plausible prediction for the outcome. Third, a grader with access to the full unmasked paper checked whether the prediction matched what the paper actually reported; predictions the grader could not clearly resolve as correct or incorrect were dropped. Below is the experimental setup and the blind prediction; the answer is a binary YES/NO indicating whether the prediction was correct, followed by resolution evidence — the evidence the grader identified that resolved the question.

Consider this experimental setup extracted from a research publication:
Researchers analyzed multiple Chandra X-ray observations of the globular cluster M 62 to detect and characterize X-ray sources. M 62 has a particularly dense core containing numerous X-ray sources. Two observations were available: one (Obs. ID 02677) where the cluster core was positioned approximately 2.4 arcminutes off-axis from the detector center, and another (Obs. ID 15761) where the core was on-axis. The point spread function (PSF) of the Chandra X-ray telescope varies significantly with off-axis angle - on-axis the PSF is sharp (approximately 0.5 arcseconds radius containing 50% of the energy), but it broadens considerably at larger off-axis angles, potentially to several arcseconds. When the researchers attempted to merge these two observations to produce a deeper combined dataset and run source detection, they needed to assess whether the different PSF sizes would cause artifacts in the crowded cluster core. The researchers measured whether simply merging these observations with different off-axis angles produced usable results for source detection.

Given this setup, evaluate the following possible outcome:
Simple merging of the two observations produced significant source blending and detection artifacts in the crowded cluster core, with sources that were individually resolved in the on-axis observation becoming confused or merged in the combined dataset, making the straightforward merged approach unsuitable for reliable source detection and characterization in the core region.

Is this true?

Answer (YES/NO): NO